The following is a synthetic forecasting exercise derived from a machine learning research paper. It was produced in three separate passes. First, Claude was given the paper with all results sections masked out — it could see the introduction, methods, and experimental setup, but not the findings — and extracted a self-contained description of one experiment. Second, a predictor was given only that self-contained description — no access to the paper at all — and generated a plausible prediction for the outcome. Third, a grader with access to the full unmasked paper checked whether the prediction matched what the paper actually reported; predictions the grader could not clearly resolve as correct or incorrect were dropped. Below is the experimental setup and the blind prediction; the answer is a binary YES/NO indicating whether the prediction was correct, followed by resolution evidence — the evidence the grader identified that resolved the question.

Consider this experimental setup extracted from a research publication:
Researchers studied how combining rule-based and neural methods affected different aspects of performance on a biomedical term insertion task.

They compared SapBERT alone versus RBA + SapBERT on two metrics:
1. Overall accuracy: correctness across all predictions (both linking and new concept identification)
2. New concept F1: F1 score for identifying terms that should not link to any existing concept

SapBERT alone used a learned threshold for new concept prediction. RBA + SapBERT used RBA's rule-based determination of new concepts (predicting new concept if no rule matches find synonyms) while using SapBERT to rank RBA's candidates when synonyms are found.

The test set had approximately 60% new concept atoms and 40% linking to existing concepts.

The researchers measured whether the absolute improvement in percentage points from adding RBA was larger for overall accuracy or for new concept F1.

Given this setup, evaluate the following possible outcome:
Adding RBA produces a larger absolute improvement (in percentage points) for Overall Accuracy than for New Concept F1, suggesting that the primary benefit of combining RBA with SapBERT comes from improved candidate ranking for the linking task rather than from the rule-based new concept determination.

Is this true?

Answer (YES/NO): YES